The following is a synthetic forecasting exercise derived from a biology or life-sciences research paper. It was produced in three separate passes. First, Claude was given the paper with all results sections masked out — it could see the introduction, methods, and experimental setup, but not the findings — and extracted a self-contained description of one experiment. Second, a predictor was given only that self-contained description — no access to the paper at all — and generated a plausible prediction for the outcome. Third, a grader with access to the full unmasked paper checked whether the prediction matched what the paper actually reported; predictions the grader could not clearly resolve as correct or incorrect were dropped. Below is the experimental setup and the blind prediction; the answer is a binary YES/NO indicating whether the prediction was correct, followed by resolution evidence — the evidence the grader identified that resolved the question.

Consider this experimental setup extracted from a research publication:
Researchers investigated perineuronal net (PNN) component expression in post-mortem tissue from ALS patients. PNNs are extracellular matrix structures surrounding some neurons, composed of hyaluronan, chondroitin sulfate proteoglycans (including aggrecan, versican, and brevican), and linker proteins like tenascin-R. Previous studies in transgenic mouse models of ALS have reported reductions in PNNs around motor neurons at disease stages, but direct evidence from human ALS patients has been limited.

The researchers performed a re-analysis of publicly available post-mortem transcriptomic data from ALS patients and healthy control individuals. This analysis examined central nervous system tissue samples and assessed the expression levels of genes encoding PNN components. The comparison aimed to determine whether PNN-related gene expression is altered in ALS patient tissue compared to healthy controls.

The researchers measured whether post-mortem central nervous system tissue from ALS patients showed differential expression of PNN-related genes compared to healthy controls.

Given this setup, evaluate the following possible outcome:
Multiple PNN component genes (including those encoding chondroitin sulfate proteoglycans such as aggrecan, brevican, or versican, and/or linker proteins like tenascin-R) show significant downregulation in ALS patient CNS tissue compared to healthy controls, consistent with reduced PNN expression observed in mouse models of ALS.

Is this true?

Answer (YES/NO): NO